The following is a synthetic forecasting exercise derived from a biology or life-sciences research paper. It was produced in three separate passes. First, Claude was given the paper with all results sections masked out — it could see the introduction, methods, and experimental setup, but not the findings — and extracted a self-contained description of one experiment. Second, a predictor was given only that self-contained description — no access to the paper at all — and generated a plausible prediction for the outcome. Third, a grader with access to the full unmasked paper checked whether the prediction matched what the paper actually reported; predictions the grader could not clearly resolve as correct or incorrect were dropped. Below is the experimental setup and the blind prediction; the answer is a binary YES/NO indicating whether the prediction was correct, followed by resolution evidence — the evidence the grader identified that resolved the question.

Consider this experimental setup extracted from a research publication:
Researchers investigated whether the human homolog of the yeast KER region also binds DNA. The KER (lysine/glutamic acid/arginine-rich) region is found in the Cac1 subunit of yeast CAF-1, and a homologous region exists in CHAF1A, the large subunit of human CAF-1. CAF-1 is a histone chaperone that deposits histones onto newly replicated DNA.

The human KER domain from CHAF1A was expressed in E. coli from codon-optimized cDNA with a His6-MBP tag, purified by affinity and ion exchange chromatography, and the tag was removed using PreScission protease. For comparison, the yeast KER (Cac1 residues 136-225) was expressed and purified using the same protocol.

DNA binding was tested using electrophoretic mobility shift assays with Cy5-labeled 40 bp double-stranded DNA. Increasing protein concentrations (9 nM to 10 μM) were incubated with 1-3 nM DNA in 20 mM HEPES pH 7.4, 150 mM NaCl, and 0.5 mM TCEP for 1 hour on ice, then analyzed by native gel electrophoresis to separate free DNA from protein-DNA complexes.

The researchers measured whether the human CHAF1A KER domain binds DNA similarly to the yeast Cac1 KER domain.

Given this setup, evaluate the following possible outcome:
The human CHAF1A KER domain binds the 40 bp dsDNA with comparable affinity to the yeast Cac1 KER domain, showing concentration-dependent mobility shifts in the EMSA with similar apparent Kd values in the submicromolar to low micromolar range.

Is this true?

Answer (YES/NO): YES